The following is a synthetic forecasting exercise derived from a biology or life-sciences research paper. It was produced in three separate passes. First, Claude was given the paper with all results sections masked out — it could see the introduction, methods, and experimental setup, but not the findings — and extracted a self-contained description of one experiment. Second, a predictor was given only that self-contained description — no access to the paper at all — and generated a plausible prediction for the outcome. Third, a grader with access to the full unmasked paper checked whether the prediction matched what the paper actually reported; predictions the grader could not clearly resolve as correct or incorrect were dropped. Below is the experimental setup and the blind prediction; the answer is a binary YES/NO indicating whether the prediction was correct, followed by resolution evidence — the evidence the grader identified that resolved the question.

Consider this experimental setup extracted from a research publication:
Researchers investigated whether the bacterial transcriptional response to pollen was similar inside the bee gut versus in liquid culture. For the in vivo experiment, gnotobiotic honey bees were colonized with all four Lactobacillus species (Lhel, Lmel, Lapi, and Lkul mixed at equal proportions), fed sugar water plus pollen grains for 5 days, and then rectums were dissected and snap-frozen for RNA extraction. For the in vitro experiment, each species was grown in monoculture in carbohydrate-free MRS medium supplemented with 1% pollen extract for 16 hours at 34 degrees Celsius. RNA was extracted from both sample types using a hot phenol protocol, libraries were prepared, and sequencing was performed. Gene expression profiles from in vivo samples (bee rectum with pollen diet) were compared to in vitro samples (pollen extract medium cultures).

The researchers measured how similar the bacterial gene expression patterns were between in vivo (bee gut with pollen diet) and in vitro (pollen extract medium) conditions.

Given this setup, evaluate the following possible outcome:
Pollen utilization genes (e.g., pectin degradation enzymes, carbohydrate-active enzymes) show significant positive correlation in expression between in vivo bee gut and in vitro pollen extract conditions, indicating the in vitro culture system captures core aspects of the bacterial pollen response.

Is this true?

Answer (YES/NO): YES